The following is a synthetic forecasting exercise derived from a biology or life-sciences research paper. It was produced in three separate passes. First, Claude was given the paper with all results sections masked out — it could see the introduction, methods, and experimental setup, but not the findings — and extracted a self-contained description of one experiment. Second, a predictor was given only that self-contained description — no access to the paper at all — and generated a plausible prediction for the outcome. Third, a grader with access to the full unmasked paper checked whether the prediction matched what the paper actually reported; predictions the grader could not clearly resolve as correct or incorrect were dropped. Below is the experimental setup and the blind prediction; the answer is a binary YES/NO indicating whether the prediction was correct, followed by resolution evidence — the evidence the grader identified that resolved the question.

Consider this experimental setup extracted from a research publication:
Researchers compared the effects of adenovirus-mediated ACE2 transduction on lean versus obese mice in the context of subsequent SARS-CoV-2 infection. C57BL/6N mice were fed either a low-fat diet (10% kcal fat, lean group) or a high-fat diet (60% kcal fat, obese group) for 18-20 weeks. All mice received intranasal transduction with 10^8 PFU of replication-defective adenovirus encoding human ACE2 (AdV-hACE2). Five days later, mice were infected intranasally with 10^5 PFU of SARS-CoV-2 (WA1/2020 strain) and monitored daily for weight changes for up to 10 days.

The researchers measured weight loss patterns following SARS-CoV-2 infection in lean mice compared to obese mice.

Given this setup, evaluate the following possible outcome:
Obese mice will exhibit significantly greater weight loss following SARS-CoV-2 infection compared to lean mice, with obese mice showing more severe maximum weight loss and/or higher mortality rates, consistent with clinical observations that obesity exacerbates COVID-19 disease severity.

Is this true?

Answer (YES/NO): NO